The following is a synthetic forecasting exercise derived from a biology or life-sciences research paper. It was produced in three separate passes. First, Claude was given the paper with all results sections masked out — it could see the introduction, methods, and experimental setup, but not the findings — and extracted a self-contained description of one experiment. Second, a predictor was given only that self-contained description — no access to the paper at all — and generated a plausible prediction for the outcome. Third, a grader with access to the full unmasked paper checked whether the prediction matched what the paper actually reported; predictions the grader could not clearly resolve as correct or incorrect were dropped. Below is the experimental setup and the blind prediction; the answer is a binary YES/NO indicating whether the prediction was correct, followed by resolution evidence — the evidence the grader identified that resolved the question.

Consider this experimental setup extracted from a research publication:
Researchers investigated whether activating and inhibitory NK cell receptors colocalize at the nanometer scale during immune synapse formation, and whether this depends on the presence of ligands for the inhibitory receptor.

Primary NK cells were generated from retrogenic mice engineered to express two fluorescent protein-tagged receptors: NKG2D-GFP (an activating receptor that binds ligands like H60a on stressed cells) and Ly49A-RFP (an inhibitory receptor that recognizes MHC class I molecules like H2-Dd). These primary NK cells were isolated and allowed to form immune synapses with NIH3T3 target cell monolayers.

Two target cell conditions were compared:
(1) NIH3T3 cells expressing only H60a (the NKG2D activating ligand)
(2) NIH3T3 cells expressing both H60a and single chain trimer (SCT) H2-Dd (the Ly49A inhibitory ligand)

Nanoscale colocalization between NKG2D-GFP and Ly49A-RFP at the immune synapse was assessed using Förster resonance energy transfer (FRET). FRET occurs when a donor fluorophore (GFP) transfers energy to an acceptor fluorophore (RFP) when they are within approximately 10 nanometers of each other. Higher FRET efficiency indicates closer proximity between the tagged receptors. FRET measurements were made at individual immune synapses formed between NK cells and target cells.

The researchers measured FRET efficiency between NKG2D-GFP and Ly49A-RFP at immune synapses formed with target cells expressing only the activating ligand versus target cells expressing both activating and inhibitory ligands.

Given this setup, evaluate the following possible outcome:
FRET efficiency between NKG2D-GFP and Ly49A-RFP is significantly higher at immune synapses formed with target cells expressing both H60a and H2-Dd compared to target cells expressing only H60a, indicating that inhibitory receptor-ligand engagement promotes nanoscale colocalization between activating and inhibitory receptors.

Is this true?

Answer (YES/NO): YES